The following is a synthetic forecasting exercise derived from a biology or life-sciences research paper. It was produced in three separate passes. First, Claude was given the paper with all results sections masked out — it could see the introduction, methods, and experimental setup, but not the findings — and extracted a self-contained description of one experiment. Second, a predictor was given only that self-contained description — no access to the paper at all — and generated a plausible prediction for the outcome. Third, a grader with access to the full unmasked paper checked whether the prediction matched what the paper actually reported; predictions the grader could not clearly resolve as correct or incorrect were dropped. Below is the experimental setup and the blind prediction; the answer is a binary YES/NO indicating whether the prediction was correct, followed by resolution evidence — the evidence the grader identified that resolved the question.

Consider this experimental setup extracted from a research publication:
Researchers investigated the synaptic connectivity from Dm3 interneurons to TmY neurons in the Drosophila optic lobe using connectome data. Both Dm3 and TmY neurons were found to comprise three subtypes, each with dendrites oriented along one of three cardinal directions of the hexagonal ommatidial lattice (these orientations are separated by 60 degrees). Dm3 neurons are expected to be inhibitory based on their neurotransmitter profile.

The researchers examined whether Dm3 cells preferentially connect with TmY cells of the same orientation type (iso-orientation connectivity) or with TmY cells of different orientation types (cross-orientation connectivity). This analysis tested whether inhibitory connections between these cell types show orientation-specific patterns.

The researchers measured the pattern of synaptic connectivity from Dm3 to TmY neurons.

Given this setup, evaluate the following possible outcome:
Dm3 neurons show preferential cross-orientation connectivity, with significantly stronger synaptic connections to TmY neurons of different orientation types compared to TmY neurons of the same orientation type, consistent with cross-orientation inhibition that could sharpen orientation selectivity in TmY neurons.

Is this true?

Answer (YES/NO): YES